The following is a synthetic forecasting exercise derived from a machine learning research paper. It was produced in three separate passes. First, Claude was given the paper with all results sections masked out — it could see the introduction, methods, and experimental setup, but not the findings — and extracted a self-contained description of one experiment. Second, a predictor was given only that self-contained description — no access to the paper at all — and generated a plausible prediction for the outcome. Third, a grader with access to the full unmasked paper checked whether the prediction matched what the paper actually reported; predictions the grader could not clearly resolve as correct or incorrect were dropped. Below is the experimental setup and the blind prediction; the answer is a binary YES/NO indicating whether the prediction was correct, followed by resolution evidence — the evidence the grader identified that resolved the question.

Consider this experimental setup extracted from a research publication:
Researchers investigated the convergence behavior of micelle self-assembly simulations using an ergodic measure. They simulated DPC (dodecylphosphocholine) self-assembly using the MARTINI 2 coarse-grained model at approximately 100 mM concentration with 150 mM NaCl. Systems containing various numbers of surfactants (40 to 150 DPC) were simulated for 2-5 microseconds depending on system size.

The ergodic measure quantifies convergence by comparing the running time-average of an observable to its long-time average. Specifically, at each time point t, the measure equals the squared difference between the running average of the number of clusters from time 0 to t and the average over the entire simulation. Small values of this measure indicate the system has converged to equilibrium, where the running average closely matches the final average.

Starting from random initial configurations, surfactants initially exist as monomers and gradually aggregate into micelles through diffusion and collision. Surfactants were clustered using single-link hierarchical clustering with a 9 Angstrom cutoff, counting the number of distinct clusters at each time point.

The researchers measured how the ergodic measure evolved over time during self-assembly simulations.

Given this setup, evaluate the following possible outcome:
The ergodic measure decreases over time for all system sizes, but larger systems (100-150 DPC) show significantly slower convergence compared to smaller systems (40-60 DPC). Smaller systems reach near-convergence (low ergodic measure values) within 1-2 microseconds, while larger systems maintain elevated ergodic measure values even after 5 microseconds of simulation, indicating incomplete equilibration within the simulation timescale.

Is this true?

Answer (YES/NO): NO